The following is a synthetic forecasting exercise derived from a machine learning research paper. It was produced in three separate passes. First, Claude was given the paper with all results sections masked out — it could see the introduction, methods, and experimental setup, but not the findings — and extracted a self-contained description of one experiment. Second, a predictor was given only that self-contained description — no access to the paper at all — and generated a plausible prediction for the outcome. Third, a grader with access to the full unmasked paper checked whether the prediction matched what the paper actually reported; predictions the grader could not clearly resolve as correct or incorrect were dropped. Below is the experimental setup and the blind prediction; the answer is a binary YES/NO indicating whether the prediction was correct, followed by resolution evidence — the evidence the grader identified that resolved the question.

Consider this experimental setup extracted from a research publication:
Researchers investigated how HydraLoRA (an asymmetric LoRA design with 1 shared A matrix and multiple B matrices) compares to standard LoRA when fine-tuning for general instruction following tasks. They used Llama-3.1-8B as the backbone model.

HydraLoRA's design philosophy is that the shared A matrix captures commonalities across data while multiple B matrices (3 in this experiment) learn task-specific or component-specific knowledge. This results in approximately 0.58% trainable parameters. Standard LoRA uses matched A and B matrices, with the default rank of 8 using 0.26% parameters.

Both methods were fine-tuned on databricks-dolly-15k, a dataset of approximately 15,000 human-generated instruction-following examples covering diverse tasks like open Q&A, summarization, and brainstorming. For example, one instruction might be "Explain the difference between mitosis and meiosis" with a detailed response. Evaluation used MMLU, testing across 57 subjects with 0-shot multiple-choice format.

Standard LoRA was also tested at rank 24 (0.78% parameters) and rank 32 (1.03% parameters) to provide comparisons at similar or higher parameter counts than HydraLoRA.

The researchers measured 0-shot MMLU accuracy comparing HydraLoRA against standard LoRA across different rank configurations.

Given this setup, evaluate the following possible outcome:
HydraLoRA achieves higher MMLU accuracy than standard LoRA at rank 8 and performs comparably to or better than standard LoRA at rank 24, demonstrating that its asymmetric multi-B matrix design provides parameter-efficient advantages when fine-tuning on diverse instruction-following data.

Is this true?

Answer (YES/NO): NO